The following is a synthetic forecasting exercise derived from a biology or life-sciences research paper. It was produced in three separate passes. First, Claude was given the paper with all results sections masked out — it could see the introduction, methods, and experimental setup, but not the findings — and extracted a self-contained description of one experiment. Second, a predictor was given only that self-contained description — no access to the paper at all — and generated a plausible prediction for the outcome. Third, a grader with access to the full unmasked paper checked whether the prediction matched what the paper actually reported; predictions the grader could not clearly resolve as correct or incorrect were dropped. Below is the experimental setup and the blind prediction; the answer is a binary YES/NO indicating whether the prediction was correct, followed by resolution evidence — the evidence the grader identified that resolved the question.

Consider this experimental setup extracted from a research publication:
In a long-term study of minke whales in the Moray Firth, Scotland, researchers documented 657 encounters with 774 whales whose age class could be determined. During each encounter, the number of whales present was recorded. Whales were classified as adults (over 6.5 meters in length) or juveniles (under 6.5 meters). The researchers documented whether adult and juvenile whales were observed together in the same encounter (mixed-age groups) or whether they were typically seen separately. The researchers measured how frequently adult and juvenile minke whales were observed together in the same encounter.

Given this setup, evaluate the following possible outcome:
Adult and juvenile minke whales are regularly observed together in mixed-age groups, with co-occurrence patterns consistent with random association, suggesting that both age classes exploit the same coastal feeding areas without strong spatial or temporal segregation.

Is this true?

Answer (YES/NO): NO